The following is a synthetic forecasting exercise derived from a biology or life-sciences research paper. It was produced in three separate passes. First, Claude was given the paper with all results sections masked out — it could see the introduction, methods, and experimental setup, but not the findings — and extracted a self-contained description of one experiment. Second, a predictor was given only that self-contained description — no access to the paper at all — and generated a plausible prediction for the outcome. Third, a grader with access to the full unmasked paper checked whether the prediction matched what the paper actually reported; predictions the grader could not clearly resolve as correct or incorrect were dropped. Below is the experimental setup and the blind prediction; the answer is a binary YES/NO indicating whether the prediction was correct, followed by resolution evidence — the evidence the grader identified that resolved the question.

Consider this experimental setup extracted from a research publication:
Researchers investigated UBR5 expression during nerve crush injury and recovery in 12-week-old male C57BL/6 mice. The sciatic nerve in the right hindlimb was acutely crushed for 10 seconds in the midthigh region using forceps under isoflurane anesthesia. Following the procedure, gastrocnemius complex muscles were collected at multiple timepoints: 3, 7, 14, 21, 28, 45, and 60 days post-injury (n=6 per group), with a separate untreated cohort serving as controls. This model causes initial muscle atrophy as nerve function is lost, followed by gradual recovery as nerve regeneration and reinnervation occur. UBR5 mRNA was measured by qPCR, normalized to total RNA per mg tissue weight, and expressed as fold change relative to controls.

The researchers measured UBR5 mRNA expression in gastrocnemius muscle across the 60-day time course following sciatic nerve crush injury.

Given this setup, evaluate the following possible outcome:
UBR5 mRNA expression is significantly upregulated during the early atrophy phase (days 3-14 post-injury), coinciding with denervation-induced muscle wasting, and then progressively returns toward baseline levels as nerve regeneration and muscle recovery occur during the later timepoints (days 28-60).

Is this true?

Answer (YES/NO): NO